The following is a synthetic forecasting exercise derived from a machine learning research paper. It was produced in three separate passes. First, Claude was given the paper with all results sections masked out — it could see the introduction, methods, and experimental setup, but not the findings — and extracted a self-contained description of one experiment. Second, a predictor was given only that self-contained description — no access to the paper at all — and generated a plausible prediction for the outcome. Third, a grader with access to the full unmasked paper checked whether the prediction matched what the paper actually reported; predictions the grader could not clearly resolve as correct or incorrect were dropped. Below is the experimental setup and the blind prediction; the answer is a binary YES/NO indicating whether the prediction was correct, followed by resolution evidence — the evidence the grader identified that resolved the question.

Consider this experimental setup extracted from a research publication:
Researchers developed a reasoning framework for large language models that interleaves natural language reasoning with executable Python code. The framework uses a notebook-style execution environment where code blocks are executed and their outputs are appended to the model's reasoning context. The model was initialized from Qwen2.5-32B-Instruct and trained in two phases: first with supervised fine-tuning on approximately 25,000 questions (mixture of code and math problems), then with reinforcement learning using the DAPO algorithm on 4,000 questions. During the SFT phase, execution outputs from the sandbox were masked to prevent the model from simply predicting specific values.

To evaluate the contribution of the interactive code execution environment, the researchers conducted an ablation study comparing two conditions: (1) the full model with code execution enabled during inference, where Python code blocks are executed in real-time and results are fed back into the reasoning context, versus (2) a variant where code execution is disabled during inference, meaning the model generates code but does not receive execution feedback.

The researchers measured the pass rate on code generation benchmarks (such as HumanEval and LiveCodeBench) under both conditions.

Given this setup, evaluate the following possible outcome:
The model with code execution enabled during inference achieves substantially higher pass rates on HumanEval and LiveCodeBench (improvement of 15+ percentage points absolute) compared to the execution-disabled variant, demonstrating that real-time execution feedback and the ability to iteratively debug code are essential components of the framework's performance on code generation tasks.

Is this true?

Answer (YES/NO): NO